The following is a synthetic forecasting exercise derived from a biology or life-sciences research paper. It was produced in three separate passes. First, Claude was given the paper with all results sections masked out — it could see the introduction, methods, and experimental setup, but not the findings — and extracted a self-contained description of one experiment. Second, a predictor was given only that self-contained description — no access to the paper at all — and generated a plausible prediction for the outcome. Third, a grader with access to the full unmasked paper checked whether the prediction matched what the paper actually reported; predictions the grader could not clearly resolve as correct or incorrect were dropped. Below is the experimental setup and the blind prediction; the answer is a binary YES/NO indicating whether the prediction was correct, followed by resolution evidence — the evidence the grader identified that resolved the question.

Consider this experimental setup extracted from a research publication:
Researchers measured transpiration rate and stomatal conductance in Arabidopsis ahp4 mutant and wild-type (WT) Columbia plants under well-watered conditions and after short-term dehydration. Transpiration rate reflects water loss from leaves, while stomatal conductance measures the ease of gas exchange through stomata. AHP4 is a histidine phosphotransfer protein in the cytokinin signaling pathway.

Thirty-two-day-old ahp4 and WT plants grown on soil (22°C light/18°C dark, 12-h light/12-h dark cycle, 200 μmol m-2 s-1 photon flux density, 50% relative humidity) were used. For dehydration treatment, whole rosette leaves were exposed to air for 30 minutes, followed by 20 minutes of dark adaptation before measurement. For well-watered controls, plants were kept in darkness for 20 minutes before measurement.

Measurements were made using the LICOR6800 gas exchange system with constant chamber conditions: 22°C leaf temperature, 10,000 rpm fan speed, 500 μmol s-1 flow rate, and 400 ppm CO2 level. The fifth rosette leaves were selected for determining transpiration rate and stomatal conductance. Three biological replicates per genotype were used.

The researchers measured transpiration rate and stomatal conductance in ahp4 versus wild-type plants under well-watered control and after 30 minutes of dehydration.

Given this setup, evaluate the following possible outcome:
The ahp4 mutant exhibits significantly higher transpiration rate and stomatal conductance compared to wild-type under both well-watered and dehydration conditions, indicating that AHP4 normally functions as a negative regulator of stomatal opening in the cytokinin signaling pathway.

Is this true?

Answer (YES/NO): NO